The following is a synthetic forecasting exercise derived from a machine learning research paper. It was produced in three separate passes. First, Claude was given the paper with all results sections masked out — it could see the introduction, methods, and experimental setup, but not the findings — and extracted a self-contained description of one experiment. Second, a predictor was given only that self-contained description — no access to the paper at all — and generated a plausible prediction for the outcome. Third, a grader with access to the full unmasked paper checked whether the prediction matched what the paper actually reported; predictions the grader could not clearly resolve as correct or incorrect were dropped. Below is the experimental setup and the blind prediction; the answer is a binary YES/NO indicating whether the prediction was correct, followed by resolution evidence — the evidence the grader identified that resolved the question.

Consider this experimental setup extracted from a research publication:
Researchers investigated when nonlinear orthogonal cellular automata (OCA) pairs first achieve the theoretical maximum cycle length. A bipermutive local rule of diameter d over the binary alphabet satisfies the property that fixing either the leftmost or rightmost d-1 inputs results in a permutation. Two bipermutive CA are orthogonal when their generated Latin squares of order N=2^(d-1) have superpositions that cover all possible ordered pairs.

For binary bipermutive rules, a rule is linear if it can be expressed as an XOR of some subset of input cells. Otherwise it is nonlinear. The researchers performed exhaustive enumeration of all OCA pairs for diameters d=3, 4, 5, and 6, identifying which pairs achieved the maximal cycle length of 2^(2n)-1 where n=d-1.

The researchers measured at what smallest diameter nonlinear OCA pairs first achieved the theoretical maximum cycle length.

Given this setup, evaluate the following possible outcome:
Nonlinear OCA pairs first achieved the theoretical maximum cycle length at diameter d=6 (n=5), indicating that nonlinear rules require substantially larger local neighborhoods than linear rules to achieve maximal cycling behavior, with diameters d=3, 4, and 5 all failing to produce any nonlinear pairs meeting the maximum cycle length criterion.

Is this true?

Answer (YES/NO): NO